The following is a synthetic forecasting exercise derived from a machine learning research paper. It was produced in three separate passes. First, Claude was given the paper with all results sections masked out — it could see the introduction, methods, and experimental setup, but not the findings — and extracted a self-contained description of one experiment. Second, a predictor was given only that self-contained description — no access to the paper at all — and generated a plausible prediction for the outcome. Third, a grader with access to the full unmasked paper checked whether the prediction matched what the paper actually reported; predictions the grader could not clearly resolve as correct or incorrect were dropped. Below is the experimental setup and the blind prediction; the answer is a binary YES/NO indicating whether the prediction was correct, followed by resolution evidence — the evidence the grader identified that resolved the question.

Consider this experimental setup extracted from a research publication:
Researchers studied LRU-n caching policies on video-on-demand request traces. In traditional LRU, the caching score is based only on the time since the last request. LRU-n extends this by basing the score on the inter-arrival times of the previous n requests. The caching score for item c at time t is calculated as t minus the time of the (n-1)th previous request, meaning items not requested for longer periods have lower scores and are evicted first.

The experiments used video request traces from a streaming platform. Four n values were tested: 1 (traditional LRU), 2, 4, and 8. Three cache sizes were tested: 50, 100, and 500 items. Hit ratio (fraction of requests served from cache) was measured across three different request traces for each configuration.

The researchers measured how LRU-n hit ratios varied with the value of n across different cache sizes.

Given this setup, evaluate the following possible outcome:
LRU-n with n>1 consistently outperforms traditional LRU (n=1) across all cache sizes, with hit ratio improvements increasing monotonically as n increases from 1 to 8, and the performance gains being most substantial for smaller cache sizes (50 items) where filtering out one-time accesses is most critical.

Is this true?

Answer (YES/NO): NO